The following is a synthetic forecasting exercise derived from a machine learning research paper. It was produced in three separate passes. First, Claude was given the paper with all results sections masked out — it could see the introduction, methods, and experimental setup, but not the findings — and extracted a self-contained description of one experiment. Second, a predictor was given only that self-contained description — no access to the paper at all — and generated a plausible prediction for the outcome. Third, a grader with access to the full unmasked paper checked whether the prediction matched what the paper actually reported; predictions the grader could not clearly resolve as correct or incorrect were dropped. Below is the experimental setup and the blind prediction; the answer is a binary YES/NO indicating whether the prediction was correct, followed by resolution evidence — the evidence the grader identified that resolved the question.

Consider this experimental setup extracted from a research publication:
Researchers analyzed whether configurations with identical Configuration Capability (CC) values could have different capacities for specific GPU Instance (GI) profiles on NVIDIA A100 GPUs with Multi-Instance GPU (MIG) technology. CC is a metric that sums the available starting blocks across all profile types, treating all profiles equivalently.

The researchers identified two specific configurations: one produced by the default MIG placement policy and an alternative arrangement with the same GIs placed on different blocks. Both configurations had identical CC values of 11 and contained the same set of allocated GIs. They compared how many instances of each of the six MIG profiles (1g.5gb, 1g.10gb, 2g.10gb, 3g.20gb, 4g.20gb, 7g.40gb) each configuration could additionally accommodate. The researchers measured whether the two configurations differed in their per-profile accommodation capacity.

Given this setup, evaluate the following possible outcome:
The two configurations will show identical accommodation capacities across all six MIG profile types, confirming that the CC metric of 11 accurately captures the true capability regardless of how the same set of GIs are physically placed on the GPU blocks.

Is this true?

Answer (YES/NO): NO